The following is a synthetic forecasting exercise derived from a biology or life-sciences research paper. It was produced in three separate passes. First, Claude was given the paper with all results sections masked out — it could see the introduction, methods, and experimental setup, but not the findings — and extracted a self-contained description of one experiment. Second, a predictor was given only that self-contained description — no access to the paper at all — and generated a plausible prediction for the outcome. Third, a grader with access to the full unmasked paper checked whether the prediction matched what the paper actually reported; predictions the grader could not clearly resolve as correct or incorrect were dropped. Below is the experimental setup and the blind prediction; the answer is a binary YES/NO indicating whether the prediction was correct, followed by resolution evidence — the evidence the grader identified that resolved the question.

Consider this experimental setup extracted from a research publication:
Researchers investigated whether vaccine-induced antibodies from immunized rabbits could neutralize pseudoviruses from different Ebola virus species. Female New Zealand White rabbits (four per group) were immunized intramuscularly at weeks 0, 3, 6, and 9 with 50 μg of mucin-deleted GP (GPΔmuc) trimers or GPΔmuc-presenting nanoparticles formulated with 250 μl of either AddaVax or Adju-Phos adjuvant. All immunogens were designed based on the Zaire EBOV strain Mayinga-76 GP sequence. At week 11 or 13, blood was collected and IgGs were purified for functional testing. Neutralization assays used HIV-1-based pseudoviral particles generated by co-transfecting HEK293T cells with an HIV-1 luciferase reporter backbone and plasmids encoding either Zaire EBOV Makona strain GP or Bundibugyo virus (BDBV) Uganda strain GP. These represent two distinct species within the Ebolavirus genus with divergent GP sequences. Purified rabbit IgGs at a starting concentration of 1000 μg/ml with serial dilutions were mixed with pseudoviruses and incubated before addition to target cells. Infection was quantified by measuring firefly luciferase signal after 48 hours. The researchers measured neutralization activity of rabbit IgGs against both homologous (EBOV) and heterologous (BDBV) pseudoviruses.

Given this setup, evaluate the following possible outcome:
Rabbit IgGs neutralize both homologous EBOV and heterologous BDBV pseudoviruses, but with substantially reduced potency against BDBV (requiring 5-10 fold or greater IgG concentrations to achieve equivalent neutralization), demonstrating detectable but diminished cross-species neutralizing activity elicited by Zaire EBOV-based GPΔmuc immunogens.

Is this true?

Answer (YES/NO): NO